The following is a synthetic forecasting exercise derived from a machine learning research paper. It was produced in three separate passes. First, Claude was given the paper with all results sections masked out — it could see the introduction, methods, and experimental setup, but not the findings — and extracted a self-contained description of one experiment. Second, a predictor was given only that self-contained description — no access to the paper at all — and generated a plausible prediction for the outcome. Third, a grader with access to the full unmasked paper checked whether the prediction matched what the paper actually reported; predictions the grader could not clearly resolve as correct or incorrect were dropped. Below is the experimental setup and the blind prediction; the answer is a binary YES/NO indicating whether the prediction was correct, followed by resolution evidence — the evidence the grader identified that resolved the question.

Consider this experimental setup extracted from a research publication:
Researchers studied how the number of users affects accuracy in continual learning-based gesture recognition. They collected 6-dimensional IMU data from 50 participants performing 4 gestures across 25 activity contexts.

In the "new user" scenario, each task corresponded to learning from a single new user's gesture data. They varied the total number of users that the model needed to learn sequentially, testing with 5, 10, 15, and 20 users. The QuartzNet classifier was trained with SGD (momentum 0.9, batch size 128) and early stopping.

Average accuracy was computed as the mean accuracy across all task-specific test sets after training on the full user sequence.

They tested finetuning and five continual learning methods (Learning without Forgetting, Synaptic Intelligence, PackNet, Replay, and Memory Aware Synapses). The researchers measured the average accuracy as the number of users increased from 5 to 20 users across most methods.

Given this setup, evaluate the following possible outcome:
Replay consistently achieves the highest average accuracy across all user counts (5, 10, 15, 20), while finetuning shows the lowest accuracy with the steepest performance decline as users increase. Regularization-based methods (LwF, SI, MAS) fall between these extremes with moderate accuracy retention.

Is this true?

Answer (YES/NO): NO